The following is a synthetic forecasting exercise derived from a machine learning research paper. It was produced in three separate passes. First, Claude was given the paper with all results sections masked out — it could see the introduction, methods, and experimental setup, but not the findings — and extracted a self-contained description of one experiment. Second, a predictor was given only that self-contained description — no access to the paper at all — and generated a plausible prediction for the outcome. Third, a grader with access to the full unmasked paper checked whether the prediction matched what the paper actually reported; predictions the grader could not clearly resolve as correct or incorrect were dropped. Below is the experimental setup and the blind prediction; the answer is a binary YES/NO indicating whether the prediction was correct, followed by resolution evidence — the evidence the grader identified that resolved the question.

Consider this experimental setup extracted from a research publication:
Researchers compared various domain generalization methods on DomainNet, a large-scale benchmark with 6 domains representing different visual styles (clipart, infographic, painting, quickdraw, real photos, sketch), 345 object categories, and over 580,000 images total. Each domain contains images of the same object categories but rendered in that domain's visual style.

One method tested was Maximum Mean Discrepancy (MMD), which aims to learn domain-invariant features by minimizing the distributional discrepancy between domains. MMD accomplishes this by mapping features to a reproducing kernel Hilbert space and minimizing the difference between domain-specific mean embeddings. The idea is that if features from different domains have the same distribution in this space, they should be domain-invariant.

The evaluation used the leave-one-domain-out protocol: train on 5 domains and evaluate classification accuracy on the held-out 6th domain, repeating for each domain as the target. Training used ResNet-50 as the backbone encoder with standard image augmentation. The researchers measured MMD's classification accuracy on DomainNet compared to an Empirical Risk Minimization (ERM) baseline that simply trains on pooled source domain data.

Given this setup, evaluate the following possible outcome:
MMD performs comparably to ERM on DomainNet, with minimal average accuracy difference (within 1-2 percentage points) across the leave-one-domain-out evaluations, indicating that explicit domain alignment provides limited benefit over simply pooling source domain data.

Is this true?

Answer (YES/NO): NO